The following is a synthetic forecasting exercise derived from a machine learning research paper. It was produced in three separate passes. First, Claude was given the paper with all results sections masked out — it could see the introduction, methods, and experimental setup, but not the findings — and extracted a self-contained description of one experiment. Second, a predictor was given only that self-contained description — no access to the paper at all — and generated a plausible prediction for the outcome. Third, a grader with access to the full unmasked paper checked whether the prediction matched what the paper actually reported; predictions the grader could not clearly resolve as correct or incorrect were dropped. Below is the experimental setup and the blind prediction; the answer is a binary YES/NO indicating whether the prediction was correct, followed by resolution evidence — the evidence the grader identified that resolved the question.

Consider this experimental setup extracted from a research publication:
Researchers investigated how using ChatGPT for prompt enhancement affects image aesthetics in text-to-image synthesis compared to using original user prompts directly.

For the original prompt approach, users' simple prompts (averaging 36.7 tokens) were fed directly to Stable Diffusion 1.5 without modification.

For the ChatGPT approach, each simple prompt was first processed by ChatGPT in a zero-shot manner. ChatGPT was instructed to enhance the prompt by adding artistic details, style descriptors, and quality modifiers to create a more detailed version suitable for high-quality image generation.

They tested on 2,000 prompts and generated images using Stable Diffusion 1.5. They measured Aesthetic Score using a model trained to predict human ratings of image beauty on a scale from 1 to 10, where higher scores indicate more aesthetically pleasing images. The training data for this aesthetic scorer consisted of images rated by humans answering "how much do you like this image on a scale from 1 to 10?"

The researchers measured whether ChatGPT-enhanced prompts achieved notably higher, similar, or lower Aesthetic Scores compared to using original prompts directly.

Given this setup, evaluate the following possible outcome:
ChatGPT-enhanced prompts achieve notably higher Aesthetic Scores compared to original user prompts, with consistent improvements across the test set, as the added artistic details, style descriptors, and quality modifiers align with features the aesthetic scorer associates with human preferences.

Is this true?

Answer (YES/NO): NO